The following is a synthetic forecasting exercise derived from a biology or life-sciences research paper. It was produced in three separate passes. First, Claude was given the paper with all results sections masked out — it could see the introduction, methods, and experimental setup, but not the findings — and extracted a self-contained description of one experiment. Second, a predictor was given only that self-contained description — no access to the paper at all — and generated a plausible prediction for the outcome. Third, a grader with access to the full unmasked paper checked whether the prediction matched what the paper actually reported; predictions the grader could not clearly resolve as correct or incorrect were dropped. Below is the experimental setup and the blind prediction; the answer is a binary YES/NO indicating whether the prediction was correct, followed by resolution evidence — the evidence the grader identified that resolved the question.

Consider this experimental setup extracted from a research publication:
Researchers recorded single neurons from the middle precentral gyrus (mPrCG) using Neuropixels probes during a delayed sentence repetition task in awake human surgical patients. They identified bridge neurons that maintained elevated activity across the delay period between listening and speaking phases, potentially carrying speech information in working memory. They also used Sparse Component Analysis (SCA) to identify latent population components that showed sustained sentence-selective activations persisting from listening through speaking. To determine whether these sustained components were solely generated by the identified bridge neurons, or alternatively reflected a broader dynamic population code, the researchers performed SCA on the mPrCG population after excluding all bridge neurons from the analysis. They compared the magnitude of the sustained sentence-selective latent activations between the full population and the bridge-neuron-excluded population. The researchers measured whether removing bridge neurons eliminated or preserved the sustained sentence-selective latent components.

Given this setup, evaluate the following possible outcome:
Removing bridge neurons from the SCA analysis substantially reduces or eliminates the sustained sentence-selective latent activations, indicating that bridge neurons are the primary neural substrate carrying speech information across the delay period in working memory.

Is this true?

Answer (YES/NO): NO